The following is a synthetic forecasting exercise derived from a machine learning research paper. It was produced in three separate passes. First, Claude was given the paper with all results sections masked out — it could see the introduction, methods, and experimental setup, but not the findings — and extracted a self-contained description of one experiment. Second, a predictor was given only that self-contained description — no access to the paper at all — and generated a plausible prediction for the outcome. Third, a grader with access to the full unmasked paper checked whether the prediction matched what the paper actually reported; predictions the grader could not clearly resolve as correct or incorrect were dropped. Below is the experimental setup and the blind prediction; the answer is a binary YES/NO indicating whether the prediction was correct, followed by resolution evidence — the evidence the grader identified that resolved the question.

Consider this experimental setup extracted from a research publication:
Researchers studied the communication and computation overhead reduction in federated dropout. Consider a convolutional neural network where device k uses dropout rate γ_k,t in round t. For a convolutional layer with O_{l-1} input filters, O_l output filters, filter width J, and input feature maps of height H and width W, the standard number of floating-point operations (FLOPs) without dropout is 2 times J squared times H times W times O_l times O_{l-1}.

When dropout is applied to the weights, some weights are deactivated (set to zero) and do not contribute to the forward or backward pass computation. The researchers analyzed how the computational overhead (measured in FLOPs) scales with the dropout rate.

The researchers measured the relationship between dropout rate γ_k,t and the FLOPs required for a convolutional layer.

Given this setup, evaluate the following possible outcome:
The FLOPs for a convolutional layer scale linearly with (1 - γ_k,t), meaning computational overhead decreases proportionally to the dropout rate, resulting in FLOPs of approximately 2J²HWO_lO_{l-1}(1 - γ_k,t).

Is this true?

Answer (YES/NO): YES